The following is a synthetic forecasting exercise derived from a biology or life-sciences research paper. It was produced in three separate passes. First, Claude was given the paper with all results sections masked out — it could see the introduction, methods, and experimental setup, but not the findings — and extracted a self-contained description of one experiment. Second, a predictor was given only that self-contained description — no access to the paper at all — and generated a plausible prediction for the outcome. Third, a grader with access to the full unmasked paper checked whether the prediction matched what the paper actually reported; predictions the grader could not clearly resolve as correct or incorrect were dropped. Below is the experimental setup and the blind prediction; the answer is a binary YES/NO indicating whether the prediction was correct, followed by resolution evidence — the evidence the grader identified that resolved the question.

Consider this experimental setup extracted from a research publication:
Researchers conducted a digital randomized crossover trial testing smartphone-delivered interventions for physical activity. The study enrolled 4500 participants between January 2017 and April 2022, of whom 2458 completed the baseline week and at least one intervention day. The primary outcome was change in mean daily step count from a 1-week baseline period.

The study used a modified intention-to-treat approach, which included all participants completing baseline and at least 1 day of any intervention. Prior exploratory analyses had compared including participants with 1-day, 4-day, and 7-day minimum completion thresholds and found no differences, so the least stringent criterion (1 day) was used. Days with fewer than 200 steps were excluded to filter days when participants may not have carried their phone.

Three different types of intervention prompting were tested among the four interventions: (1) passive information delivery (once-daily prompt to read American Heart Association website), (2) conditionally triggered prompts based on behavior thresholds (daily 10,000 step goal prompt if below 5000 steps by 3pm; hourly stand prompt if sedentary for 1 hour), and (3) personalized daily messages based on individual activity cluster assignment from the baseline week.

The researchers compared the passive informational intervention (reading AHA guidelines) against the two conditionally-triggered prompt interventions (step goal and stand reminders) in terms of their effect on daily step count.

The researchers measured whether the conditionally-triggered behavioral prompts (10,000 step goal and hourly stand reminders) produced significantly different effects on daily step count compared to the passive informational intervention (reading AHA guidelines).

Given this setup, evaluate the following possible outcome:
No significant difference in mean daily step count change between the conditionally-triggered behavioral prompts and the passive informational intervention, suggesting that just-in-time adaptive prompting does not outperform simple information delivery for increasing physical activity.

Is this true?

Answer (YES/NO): YES